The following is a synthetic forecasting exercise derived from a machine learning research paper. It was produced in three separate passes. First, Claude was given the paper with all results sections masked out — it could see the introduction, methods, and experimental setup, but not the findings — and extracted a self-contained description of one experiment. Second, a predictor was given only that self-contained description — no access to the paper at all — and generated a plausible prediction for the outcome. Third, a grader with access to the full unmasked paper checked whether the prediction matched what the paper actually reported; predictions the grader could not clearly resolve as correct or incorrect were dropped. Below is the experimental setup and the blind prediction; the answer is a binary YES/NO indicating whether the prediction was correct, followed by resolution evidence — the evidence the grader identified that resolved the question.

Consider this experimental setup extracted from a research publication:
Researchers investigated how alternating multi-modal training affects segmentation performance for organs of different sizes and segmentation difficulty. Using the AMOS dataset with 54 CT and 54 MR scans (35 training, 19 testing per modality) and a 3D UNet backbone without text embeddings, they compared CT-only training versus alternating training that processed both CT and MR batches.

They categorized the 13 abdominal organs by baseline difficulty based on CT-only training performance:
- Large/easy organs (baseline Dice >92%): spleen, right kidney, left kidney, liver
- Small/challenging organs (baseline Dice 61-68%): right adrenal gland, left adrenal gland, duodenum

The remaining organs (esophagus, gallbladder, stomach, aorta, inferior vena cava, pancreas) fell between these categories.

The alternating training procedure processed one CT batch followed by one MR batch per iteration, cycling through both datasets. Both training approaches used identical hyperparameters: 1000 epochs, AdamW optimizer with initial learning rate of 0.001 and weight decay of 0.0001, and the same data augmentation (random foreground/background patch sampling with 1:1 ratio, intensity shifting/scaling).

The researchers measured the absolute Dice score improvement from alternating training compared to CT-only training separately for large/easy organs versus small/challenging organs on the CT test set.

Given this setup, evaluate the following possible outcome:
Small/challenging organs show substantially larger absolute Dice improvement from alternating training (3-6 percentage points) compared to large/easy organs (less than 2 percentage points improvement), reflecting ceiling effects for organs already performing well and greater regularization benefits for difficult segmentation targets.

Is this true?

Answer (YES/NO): NO